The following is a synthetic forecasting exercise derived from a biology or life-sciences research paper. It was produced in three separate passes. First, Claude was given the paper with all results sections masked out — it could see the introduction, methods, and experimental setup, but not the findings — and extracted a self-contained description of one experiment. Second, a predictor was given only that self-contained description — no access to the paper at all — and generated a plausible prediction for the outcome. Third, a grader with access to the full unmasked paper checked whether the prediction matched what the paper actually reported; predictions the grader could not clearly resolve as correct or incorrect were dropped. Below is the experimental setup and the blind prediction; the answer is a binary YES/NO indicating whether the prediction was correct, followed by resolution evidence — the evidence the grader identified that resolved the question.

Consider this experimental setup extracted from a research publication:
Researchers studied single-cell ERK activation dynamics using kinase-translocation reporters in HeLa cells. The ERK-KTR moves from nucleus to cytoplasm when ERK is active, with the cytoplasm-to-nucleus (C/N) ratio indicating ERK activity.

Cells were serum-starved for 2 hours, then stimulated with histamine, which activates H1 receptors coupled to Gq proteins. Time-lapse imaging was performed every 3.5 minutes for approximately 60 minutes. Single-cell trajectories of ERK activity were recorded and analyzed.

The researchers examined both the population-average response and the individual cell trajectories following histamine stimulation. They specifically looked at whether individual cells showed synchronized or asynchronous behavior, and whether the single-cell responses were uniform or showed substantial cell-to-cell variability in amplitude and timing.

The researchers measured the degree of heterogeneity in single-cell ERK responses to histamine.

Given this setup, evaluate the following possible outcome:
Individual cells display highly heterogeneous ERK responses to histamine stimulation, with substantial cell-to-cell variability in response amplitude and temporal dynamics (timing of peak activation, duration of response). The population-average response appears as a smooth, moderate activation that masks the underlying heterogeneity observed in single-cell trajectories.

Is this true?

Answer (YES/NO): YES